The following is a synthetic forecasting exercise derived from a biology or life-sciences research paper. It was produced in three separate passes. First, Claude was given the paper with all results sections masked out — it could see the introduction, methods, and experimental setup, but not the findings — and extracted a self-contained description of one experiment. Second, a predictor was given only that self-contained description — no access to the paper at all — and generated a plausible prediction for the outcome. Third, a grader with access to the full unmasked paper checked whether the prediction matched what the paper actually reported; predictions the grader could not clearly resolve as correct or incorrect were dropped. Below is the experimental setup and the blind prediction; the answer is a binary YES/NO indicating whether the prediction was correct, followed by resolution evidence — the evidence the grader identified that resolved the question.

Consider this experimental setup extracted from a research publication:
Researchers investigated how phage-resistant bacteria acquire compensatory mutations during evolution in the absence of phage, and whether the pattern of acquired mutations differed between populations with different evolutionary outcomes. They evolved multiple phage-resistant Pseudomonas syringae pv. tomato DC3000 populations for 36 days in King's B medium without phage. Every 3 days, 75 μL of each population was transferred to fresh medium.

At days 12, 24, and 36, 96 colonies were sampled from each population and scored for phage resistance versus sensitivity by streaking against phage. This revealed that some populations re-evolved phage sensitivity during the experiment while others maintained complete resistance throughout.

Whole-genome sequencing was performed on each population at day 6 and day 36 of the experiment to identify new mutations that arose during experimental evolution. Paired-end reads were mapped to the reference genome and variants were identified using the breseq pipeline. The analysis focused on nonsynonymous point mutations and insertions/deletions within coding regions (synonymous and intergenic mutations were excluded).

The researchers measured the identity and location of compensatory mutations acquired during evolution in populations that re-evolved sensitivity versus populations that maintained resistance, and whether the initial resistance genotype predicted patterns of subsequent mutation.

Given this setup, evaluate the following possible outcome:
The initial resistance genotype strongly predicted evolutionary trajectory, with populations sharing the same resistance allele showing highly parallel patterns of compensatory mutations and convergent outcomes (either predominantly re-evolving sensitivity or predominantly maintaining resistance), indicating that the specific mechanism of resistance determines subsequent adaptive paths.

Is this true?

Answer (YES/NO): NO